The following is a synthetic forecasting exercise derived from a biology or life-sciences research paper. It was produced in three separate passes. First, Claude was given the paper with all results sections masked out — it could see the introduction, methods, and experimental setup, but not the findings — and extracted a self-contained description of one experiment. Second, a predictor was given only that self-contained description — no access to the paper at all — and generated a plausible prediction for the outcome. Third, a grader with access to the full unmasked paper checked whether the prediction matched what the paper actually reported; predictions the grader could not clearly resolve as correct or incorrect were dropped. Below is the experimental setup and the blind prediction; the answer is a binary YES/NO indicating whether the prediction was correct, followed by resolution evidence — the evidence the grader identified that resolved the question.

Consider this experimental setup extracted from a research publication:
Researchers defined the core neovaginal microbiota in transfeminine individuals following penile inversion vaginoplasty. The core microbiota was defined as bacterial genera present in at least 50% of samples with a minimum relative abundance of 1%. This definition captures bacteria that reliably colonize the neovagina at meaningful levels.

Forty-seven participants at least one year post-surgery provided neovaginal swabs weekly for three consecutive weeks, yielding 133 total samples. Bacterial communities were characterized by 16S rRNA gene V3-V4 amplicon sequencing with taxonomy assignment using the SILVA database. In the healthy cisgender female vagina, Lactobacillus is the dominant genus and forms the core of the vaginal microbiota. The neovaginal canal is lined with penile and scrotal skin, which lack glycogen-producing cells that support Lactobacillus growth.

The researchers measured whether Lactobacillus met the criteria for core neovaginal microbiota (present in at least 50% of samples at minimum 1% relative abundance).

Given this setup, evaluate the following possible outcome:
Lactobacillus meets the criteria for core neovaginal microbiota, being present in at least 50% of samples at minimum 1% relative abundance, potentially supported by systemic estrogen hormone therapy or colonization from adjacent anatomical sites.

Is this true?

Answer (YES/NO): NO